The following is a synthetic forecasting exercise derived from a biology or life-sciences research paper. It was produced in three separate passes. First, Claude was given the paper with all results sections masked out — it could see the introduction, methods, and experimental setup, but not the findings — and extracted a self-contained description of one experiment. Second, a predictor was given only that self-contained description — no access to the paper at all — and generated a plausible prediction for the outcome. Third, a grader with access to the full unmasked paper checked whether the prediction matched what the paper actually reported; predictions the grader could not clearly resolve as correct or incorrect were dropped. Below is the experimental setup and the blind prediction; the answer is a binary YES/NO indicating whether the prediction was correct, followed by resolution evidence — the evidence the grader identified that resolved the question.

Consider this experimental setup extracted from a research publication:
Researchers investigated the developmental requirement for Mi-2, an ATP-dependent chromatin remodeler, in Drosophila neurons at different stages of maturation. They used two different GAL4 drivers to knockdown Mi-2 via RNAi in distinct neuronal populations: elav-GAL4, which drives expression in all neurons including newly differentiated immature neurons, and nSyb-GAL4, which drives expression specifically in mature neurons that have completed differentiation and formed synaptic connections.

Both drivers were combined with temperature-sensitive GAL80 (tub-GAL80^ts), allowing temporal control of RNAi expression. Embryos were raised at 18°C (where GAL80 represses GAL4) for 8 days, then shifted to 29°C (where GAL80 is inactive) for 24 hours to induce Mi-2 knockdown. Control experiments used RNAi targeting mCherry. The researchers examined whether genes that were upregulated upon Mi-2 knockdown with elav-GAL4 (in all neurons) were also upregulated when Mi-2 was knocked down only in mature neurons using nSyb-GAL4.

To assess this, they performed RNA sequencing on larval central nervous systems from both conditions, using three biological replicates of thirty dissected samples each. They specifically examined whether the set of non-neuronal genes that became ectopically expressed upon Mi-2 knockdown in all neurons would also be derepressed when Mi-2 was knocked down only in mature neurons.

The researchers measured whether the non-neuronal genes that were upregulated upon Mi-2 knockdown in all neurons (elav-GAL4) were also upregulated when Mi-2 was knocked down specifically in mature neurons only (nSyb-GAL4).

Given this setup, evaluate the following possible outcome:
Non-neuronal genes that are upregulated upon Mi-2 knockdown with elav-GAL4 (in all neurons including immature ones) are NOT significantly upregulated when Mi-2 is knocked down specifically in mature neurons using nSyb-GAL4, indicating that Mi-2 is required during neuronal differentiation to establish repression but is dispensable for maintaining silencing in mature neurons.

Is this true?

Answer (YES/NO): YES